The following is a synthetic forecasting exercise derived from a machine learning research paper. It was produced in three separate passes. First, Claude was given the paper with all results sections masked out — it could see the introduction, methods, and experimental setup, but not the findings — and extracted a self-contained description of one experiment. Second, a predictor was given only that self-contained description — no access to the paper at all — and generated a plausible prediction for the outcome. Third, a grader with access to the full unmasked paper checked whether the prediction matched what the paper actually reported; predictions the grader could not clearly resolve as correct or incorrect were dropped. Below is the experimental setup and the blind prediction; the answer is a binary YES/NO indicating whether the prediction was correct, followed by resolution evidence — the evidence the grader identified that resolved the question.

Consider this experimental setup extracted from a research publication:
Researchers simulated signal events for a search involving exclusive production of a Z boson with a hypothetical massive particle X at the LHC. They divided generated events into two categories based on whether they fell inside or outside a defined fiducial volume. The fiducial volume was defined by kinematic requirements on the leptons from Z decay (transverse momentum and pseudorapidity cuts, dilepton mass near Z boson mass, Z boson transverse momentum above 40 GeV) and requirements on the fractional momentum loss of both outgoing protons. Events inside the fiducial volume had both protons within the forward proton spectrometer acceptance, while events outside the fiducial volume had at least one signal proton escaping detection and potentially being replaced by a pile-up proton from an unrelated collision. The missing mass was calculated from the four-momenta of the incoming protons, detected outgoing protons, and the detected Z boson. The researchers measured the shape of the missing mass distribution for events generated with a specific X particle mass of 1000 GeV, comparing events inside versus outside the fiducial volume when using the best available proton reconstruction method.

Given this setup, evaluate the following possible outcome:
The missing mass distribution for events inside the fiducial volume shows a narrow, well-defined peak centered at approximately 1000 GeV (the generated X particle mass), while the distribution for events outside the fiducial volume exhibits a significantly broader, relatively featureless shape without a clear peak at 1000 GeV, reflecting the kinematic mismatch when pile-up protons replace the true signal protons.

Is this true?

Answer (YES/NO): YES